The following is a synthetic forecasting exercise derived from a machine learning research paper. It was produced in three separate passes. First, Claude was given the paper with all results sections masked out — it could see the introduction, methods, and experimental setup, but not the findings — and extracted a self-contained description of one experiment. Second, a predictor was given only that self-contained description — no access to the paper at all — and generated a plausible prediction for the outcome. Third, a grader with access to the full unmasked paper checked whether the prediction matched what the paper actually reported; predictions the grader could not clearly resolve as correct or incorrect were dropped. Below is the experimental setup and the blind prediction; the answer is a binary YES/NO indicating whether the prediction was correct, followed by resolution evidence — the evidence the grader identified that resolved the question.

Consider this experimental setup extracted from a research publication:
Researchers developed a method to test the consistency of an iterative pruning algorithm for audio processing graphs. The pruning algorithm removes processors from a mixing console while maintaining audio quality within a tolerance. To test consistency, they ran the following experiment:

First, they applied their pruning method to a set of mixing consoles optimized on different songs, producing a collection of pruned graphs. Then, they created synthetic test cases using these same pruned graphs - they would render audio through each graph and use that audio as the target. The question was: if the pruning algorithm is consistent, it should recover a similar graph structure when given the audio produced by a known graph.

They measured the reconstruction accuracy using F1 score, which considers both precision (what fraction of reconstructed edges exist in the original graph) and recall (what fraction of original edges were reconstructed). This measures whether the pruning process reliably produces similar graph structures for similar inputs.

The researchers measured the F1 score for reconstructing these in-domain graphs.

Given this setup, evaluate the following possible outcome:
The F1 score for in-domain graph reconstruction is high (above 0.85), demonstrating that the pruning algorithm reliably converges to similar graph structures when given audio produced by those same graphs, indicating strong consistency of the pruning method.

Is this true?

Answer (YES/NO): YES